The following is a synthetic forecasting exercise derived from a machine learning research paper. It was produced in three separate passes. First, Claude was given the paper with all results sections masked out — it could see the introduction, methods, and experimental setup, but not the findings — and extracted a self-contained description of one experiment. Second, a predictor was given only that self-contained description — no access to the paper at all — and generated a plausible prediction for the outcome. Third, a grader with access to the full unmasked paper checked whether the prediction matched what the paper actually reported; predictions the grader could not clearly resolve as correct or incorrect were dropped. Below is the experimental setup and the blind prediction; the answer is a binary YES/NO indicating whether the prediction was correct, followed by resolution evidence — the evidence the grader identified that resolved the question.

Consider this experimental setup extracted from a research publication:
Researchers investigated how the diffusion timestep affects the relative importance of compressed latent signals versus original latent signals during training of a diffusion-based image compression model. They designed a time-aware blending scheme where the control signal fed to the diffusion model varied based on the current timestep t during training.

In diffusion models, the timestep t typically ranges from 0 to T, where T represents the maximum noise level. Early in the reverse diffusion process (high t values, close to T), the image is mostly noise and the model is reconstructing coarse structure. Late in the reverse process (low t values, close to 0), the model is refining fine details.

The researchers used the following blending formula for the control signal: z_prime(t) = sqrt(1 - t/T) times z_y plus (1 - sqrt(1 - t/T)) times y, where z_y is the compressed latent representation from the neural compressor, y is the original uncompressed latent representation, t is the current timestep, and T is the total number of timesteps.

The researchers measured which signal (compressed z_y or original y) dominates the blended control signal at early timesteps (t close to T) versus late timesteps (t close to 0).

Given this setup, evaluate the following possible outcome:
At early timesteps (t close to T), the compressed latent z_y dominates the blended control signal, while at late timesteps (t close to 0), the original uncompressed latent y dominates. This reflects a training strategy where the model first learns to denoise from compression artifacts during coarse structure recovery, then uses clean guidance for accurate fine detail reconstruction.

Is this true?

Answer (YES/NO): NO